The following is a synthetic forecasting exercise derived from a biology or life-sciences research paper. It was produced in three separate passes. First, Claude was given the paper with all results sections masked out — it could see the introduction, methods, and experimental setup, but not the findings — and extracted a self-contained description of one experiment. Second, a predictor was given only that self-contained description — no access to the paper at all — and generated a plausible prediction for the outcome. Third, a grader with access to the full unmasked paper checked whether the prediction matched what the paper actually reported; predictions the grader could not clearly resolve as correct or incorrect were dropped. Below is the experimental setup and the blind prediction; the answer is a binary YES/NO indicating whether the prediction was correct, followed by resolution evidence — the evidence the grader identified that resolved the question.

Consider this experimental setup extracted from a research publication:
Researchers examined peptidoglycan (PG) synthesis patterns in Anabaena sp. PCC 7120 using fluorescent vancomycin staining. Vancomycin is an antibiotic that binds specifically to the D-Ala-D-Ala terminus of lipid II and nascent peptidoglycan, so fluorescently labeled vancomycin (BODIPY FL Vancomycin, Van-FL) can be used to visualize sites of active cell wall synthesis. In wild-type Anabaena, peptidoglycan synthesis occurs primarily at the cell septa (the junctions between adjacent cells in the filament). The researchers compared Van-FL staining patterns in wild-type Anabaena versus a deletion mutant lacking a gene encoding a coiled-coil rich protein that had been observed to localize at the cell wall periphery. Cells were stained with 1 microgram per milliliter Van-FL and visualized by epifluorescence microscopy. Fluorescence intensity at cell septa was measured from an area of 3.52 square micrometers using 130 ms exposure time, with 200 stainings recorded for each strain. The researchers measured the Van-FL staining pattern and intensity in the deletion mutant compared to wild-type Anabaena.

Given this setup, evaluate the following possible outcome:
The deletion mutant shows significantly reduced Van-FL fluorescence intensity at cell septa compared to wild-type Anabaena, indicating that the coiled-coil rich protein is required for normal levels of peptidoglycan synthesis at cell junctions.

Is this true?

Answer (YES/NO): NO